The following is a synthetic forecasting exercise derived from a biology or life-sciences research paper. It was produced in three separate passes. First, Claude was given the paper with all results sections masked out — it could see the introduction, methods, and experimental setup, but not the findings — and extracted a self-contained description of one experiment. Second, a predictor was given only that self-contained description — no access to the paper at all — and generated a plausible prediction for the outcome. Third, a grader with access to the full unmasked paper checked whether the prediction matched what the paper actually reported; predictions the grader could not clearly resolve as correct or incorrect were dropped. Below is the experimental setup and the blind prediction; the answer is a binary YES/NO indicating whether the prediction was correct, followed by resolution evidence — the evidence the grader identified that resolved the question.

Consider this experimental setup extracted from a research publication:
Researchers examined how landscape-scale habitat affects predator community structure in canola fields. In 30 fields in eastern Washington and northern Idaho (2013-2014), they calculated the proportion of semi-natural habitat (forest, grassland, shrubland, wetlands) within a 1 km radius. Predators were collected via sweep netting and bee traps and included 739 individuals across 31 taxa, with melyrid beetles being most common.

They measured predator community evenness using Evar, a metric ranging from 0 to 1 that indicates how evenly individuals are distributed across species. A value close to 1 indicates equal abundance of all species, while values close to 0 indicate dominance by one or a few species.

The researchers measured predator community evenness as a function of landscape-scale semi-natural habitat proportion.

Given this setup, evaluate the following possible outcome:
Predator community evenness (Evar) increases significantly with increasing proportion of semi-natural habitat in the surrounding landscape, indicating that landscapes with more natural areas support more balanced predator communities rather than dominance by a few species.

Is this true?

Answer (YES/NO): NO